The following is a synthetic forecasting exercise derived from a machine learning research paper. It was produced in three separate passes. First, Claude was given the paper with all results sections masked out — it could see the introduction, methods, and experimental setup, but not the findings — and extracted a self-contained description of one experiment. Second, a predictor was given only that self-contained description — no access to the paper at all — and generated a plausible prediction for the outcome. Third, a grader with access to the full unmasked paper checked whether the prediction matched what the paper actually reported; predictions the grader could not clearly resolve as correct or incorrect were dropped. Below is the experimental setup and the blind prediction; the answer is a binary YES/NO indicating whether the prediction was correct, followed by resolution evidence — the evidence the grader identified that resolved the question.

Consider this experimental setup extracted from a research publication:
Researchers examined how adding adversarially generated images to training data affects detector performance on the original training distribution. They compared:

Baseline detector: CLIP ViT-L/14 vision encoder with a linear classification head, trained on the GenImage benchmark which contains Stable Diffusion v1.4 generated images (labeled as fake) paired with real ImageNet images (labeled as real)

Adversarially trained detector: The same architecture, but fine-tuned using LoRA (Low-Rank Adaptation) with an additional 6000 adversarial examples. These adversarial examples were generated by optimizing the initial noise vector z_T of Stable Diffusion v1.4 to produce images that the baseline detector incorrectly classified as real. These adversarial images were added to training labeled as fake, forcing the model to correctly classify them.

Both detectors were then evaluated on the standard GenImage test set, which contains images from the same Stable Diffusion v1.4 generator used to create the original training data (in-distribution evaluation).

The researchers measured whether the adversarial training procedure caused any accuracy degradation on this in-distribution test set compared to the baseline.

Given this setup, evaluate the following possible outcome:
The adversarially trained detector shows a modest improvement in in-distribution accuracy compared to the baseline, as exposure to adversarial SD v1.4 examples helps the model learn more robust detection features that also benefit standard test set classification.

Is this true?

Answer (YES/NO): YES